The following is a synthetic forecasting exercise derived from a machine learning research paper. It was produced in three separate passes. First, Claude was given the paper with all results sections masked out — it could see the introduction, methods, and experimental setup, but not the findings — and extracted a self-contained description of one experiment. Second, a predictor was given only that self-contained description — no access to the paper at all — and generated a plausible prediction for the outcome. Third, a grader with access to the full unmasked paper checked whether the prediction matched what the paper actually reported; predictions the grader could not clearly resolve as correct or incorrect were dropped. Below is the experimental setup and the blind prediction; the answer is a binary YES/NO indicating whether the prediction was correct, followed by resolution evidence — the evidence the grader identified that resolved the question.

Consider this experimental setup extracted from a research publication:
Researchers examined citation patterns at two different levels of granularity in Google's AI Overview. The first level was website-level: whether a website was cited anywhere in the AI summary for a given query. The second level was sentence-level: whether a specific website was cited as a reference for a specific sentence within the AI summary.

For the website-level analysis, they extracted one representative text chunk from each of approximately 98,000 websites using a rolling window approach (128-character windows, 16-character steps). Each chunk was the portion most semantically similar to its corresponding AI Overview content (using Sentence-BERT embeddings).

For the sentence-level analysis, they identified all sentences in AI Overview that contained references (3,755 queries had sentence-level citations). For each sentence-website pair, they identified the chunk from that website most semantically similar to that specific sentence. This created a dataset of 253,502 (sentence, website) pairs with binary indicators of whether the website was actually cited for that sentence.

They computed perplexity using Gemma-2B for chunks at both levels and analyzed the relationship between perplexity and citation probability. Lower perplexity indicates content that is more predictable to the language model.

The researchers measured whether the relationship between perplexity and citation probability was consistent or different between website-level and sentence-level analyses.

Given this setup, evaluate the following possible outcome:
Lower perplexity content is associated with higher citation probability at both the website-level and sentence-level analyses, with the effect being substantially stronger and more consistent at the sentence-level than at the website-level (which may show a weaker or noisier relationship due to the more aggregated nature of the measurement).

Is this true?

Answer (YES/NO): NO